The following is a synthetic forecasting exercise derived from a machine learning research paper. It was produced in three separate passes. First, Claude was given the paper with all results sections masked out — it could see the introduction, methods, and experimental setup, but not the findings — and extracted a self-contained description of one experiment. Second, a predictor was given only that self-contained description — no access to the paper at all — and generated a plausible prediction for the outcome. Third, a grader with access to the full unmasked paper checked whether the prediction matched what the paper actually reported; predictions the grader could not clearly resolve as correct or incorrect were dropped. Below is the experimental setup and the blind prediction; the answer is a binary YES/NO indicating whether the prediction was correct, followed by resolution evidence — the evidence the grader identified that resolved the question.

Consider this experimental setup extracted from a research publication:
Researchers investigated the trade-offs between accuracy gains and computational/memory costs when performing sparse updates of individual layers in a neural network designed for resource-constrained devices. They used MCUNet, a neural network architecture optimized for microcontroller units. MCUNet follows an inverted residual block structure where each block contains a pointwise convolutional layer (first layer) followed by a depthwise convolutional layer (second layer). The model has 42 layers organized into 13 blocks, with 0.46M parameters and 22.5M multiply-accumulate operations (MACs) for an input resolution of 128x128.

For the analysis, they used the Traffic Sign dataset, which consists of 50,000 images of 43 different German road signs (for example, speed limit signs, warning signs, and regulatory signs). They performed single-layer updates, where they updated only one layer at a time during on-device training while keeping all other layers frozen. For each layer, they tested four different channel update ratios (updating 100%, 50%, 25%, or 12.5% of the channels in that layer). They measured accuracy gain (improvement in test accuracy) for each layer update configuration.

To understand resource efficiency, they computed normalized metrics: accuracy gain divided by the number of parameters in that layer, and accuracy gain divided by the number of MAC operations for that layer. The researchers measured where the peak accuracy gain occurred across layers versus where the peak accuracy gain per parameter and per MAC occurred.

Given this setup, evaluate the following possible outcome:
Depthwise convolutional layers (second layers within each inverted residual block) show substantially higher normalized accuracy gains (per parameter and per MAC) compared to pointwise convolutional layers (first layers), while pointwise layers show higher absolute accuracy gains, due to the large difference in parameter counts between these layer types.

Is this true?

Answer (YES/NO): NO